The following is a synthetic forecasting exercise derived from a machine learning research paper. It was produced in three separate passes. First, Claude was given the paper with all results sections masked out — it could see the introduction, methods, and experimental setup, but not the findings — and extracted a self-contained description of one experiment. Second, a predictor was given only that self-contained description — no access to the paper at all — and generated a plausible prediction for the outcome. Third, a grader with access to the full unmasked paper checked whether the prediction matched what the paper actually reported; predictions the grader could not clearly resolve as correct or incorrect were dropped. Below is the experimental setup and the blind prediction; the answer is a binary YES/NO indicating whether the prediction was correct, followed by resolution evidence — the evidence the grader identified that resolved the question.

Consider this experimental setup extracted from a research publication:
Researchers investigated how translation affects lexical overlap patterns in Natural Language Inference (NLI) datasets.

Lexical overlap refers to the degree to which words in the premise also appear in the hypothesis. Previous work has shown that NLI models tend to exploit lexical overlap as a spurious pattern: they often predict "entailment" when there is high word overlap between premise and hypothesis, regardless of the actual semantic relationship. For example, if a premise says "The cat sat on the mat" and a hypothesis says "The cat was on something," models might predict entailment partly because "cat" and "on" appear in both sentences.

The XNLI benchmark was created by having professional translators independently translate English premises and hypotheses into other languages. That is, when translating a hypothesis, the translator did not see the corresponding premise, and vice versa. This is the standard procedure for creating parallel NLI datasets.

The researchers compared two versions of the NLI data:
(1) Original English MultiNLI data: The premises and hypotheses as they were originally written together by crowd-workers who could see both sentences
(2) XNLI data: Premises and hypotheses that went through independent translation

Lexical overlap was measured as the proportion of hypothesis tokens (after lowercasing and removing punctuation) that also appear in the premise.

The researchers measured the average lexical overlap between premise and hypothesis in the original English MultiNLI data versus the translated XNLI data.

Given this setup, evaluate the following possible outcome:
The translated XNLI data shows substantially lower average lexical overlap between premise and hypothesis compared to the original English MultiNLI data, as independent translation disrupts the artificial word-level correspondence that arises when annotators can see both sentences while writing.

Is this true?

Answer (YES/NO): YES